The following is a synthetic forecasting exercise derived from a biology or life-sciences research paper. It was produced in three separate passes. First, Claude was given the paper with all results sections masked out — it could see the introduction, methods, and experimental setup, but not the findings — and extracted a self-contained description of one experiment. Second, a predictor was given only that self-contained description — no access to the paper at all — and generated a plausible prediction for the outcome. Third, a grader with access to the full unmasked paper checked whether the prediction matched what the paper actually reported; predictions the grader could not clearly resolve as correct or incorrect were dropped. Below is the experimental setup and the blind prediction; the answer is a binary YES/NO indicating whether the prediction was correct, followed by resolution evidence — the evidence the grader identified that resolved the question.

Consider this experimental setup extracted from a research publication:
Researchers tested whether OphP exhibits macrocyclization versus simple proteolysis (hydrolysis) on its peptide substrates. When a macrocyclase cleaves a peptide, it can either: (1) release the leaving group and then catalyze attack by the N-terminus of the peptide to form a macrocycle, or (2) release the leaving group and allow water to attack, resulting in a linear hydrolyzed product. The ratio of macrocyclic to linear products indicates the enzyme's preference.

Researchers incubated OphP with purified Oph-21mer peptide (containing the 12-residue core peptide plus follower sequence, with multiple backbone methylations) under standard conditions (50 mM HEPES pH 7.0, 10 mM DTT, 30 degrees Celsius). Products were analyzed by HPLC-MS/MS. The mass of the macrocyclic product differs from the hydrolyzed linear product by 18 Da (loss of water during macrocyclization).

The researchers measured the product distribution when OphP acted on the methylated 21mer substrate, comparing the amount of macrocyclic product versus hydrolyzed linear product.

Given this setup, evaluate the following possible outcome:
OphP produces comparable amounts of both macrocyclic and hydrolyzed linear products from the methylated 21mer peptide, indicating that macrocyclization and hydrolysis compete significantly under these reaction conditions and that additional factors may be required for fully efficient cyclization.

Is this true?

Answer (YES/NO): NO